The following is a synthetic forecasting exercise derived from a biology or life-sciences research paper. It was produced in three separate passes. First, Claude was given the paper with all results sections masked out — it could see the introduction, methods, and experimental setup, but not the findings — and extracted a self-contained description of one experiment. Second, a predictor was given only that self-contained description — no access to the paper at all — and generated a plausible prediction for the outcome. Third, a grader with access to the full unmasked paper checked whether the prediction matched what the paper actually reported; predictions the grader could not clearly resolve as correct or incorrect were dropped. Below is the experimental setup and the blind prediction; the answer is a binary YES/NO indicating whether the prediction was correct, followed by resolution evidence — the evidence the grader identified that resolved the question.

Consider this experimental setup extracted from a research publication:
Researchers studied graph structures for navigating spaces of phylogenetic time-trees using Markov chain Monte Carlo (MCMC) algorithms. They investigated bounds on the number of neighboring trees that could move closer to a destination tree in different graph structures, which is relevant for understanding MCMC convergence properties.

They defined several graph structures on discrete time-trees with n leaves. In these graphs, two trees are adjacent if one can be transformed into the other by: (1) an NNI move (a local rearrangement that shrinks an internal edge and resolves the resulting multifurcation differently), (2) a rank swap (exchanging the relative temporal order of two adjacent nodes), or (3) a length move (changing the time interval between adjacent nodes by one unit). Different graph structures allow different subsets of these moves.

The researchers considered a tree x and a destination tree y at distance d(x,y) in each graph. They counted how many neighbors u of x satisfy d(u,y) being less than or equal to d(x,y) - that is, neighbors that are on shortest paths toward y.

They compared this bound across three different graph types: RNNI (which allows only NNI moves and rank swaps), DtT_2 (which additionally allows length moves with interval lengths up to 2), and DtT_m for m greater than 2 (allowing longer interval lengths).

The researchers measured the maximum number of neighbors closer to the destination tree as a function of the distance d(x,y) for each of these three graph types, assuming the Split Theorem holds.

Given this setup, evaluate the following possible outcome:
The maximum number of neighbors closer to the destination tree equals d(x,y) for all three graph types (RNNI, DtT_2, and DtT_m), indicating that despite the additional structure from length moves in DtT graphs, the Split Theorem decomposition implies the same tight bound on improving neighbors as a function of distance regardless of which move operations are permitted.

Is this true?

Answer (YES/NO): NO